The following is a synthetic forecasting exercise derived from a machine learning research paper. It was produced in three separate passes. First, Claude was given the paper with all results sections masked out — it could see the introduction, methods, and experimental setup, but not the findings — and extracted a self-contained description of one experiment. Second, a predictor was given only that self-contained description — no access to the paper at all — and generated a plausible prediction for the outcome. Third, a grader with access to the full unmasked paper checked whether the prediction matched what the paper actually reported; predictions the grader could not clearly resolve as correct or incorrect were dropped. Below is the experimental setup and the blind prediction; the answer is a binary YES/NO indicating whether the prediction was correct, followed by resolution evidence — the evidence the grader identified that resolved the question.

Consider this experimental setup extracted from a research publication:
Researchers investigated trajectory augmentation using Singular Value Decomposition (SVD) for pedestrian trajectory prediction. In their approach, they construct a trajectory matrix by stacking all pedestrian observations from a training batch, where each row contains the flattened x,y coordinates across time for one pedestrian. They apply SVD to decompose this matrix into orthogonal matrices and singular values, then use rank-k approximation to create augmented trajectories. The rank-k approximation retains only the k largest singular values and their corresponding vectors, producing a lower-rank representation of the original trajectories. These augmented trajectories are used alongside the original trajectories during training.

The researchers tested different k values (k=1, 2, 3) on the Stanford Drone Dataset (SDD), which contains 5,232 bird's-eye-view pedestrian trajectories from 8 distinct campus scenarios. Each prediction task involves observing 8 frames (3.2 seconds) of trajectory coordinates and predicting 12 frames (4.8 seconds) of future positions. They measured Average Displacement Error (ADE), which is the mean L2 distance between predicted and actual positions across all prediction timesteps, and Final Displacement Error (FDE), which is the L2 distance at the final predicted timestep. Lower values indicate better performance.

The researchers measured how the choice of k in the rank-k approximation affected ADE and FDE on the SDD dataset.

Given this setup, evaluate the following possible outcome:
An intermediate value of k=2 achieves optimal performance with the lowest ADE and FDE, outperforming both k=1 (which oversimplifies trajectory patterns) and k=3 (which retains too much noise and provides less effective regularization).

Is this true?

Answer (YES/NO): NO